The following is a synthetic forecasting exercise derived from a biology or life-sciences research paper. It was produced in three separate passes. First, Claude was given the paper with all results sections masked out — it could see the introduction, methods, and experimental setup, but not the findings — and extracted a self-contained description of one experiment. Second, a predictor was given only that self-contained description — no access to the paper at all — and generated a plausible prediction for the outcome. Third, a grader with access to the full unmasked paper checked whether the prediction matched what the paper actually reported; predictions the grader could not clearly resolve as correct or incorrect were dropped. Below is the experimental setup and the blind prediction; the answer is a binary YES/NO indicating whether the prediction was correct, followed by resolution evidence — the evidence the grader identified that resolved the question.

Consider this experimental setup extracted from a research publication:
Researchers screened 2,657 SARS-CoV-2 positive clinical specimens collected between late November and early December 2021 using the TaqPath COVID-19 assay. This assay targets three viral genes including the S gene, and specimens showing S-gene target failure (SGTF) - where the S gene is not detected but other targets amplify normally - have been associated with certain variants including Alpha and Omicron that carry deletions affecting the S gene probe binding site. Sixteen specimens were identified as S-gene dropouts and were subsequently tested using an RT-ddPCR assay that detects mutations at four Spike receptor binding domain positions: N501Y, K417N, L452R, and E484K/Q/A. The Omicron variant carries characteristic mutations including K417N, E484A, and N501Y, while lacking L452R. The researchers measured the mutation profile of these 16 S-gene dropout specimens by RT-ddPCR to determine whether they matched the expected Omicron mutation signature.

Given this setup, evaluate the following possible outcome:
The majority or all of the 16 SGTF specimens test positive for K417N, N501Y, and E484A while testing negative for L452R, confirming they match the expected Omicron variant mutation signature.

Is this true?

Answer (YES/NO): YES